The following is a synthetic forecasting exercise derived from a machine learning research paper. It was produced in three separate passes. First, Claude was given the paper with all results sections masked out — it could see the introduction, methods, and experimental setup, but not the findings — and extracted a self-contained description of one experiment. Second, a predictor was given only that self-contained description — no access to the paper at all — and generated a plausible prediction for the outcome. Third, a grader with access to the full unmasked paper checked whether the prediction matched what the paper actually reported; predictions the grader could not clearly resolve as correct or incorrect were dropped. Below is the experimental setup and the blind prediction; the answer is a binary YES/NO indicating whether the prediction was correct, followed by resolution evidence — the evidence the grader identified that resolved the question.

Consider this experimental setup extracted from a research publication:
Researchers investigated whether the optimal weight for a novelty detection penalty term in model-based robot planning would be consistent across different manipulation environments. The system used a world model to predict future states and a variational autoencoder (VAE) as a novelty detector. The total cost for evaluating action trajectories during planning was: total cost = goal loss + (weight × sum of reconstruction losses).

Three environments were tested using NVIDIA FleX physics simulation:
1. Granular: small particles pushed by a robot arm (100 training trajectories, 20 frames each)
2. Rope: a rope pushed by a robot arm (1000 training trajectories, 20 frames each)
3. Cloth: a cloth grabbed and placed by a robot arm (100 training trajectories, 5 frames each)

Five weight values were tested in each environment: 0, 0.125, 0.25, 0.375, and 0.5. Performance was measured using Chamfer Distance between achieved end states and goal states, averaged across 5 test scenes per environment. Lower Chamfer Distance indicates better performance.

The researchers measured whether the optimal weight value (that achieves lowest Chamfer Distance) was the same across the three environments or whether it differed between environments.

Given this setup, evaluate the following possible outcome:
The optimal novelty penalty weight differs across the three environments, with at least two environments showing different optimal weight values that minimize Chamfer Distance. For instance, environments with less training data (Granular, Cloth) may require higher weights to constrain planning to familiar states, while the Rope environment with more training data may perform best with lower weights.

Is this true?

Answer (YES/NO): YES